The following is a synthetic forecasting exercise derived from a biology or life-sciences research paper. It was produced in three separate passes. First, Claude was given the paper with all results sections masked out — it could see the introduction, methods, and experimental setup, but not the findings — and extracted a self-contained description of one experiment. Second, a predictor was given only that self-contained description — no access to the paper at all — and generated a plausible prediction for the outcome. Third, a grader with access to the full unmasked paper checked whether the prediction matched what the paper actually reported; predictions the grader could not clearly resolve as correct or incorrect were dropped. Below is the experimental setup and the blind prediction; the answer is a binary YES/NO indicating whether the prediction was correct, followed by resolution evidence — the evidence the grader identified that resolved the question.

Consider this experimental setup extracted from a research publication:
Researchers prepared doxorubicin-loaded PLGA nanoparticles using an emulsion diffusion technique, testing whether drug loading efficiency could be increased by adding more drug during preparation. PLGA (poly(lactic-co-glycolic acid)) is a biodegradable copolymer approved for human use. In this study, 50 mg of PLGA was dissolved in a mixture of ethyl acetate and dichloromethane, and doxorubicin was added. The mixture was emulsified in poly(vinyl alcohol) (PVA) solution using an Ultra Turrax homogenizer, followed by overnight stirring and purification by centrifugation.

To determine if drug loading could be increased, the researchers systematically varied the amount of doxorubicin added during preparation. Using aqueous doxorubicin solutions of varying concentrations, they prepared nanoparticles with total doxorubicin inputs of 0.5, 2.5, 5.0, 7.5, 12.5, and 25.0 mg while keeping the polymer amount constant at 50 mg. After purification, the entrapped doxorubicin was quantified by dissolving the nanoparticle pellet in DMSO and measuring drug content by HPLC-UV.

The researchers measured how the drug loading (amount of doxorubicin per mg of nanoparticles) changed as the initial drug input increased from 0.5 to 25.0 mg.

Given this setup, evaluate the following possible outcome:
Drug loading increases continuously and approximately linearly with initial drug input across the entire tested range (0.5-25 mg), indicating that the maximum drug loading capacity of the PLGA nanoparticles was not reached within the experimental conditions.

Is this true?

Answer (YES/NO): NO